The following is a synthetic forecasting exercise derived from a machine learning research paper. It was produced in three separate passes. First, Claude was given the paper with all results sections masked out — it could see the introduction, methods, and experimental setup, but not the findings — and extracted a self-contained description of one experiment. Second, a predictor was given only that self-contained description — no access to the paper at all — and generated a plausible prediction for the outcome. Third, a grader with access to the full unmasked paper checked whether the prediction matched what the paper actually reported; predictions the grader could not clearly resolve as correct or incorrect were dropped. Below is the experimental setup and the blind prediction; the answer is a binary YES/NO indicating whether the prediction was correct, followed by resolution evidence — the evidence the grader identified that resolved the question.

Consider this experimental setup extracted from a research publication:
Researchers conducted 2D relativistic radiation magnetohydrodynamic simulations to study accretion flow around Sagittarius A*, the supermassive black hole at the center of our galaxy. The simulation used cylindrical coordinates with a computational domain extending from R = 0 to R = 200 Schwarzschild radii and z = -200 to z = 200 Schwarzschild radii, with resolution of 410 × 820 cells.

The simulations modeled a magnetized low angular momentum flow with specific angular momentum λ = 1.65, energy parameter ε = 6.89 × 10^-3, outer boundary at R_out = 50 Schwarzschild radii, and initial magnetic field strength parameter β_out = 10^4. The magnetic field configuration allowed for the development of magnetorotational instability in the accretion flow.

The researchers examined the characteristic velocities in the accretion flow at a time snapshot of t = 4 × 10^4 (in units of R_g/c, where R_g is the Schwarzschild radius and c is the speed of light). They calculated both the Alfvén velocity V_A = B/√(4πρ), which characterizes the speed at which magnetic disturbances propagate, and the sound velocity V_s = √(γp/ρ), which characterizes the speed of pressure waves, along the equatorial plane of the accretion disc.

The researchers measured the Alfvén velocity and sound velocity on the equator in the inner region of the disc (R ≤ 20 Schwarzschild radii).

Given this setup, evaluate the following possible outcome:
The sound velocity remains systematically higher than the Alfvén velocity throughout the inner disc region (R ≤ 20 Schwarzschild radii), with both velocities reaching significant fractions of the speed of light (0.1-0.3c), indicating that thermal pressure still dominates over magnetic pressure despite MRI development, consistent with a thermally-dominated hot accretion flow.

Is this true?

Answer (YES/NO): NO